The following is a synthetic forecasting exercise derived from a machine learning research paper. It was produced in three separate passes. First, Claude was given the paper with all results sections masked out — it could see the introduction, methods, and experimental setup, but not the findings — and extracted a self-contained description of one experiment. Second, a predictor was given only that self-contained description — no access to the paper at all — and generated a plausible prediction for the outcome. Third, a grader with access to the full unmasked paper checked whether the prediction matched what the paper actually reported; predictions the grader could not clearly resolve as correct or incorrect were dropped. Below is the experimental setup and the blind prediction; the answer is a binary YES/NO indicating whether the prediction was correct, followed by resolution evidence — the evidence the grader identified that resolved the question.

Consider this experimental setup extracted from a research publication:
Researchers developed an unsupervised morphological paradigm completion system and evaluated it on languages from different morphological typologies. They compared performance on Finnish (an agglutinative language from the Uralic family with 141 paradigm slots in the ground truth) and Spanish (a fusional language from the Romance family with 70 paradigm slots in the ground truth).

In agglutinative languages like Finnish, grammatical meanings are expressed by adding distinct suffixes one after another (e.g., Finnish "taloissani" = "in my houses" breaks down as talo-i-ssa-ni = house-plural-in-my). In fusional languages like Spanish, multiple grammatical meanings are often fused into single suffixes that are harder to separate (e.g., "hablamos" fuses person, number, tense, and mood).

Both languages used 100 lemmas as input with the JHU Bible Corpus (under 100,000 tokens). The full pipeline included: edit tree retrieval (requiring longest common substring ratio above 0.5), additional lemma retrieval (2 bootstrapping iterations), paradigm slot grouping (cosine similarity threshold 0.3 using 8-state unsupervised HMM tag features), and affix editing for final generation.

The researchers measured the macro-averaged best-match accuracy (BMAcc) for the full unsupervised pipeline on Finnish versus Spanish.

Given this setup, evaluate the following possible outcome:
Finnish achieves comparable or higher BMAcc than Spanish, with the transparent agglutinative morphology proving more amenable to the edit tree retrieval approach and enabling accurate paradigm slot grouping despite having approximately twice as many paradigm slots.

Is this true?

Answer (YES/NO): NO